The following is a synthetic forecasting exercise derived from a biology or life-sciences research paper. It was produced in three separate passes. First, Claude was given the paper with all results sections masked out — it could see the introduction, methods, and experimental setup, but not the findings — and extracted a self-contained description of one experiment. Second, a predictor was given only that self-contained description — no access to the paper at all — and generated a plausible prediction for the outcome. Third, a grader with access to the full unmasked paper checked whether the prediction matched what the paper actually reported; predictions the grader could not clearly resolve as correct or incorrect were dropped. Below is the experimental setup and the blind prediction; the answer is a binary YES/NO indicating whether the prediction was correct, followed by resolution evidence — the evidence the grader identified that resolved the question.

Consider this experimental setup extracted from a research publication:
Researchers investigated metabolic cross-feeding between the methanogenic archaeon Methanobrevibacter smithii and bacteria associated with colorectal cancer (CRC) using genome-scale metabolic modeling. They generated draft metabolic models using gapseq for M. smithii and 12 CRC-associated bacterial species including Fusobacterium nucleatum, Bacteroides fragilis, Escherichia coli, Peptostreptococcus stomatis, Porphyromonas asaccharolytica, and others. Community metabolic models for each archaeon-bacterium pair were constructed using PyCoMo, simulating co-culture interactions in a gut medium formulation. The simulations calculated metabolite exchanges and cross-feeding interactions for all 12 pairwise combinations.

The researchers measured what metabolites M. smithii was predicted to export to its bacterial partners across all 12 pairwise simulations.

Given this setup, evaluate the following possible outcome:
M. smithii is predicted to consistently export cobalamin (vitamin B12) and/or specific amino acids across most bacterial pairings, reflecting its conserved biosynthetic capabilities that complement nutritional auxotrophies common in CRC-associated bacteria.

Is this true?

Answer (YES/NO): NO